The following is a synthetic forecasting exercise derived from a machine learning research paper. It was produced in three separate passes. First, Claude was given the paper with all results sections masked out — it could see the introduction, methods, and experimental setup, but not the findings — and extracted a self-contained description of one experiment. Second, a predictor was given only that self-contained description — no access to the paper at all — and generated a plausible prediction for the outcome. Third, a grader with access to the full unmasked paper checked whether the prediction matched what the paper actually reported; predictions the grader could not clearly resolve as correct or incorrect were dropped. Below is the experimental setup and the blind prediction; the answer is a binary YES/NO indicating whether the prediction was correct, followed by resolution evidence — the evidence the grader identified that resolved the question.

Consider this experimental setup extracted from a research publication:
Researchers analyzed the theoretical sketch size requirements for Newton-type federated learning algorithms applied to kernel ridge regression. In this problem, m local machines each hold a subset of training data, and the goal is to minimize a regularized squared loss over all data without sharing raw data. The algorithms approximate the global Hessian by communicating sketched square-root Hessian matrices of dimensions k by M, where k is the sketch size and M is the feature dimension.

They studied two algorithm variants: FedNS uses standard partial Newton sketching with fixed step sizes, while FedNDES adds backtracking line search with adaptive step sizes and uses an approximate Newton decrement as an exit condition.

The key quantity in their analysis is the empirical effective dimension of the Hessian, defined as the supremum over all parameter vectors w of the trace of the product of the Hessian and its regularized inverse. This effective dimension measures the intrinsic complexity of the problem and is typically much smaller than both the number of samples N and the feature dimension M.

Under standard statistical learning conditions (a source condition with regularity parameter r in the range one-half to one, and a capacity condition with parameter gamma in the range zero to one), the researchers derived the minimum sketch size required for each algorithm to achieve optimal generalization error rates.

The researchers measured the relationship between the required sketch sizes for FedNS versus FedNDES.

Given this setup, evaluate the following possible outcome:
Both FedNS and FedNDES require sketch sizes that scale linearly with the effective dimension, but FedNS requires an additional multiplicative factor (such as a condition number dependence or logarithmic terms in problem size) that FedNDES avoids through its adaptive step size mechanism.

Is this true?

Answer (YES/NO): NO